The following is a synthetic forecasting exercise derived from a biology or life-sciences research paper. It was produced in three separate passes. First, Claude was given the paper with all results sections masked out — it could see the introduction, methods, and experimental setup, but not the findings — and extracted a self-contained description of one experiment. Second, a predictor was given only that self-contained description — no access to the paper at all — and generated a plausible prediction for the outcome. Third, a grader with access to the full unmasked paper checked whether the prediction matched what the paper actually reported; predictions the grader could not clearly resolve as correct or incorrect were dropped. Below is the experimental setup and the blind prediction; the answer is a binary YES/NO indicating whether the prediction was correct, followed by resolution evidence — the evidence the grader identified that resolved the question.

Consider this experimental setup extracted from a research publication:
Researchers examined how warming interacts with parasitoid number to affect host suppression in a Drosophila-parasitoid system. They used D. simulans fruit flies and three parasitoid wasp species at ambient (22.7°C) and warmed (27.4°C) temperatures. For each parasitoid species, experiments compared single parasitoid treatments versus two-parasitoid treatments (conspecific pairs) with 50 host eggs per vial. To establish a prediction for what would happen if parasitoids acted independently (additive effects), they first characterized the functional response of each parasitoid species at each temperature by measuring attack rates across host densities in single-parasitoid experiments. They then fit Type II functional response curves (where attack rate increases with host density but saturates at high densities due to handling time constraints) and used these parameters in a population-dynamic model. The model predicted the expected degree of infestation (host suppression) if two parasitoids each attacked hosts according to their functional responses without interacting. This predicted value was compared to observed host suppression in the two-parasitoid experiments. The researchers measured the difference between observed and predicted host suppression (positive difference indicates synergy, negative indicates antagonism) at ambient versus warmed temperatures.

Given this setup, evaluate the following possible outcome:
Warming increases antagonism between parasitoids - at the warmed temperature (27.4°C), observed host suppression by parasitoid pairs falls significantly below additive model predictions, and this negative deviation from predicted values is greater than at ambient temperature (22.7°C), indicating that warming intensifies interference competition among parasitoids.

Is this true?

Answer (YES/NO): NO